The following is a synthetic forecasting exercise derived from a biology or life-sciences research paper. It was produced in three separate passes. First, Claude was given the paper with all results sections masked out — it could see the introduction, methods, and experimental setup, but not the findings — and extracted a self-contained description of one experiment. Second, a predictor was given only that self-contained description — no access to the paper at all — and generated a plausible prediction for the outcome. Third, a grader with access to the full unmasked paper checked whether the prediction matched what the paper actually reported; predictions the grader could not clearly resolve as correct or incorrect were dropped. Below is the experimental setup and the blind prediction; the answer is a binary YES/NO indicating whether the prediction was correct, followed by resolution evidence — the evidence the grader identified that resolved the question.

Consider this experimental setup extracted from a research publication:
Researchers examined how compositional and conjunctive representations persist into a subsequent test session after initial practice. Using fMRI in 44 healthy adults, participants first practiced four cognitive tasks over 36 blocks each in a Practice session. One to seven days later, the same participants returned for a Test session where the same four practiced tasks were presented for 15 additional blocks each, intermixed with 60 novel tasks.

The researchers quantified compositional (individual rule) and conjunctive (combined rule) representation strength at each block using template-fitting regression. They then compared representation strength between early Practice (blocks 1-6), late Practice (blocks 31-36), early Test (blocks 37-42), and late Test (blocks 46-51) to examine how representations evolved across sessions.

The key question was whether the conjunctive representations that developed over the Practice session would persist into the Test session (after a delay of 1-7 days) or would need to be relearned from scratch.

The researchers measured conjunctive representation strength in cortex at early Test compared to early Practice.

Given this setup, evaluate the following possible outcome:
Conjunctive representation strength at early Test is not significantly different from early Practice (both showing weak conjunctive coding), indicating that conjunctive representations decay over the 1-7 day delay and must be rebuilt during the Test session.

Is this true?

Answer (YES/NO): NO